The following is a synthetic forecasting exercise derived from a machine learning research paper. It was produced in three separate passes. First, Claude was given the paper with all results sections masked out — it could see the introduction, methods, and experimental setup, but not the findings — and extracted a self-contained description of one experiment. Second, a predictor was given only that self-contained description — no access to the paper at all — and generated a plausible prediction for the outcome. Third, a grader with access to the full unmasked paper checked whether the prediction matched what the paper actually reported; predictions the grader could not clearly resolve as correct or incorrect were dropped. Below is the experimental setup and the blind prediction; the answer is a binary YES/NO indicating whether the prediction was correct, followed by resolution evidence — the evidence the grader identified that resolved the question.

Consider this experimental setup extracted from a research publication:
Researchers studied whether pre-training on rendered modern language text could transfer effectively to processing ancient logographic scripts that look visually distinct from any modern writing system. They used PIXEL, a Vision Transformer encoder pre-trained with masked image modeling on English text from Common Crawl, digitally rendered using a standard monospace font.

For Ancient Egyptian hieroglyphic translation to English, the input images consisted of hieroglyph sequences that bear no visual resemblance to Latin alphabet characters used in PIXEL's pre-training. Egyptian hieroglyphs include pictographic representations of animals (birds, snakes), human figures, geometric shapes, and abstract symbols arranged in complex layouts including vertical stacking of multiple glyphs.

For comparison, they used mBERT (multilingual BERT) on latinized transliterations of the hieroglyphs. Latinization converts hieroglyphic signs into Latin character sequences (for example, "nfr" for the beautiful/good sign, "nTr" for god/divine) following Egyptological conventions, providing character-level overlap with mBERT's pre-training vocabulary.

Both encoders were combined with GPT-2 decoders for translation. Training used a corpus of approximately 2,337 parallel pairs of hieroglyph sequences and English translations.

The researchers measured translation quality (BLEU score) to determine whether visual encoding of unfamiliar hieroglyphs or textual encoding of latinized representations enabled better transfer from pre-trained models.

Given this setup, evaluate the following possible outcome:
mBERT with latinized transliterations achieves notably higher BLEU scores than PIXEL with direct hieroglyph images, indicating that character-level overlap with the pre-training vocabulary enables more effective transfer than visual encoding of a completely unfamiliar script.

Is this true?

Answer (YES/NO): NO